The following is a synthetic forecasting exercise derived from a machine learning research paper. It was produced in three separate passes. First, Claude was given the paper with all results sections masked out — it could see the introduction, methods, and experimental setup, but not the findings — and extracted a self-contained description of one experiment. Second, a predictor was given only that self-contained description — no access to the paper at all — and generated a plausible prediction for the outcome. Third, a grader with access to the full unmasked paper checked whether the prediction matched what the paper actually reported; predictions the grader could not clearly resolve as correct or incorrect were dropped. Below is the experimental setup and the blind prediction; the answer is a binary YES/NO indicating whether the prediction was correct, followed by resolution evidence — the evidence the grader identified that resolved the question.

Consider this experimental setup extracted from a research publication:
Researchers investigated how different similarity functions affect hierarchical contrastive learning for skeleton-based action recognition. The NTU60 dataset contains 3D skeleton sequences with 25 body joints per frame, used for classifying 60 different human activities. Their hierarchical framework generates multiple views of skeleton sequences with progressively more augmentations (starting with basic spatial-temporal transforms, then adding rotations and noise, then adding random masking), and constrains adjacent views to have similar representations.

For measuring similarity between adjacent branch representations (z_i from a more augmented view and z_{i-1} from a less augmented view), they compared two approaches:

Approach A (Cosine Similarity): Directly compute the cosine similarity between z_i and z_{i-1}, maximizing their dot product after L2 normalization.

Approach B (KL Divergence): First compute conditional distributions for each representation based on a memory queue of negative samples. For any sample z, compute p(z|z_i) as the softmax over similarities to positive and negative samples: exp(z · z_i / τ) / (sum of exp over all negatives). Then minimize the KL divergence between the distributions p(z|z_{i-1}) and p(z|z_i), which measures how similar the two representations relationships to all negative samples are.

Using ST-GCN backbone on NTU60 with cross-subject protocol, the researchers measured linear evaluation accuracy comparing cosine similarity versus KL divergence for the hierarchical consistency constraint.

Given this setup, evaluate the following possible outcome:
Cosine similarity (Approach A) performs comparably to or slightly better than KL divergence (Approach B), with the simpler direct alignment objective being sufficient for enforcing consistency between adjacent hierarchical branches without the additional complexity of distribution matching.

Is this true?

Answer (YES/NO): NO